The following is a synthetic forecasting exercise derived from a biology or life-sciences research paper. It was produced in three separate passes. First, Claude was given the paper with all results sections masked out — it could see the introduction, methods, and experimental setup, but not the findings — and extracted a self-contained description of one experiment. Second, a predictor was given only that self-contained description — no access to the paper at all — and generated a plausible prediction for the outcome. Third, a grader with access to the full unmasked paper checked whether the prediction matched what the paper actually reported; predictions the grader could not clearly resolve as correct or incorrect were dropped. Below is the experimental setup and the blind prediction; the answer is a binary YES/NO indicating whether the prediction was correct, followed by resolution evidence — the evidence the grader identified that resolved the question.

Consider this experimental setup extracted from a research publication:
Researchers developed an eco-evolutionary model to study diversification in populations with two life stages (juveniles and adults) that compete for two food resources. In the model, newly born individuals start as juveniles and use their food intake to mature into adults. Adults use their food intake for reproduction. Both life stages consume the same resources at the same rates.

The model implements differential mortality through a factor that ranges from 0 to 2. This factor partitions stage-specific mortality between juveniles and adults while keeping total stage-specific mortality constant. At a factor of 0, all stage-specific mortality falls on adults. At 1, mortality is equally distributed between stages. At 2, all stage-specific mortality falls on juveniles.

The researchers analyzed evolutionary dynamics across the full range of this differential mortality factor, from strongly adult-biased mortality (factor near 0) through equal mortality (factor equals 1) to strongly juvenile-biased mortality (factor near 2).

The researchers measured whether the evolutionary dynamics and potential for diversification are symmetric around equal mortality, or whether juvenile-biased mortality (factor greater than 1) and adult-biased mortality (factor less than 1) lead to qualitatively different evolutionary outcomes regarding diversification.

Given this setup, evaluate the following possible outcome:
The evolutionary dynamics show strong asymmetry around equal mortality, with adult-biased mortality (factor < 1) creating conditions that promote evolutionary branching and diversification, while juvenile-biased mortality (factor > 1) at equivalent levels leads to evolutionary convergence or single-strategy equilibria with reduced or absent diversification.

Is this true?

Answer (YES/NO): NO